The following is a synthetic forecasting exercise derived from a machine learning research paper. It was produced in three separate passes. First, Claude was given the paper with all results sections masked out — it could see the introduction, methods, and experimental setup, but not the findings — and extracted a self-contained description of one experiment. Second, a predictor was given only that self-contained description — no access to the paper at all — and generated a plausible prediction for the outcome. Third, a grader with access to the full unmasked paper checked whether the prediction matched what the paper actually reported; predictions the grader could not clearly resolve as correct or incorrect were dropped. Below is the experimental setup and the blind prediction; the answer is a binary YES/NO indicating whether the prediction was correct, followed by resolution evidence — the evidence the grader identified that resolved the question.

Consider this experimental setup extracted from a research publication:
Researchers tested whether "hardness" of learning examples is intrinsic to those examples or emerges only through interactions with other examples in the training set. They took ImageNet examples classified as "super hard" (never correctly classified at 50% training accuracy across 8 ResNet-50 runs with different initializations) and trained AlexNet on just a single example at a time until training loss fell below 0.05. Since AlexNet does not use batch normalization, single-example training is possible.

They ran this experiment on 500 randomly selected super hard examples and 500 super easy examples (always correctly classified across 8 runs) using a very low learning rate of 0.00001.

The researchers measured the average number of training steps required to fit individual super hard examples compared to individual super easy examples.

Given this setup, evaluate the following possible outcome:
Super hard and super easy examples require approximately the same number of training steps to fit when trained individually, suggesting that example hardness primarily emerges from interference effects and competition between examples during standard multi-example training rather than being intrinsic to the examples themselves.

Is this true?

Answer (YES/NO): YES